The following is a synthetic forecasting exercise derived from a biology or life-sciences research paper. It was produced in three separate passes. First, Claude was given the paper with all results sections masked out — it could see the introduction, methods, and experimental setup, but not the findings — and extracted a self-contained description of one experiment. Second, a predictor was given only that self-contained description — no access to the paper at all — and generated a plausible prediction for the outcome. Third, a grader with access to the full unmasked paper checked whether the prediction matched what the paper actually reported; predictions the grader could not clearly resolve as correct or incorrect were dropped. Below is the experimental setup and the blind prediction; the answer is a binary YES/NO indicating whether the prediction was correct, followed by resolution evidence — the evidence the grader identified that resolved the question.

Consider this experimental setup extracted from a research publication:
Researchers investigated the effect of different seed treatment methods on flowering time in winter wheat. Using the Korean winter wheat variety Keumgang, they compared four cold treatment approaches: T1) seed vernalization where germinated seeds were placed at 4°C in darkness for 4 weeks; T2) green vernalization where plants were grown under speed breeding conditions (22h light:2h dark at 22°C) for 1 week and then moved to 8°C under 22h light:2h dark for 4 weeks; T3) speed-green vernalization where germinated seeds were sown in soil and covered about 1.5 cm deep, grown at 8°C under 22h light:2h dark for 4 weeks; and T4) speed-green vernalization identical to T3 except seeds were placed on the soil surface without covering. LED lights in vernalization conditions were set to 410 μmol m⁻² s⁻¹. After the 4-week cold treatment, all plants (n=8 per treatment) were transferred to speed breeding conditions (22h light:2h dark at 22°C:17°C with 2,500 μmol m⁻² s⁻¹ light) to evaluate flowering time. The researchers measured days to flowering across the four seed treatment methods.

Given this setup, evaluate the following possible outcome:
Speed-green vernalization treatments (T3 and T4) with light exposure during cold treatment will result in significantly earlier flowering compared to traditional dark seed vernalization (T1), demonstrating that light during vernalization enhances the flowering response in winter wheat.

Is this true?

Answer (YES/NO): NO